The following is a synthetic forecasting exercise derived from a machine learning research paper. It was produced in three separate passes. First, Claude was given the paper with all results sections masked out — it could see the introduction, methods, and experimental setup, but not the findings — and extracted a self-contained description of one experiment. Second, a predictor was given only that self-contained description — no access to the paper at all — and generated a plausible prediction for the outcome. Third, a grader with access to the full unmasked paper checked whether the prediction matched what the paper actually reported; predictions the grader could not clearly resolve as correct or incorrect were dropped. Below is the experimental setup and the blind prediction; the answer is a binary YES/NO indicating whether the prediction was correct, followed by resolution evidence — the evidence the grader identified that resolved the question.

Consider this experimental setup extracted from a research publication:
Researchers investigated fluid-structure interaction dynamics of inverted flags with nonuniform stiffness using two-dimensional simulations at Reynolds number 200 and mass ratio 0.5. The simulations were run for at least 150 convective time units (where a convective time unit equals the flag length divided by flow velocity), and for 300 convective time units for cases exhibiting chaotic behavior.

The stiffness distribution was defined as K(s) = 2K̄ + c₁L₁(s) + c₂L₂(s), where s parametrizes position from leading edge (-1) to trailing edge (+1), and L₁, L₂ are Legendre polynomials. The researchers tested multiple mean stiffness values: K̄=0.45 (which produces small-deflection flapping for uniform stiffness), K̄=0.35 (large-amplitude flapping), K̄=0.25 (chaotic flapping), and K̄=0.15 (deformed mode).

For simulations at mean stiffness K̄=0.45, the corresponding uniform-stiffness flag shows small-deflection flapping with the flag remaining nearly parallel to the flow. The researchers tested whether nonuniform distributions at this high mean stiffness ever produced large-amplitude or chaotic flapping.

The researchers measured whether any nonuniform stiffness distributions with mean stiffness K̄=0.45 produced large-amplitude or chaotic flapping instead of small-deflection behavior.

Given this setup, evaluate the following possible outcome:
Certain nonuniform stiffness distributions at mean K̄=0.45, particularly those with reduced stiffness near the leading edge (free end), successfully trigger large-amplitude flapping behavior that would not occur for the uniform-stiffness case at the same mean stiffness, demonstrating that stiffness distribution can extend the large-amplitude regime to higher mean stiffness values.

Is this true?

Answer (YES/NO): NO